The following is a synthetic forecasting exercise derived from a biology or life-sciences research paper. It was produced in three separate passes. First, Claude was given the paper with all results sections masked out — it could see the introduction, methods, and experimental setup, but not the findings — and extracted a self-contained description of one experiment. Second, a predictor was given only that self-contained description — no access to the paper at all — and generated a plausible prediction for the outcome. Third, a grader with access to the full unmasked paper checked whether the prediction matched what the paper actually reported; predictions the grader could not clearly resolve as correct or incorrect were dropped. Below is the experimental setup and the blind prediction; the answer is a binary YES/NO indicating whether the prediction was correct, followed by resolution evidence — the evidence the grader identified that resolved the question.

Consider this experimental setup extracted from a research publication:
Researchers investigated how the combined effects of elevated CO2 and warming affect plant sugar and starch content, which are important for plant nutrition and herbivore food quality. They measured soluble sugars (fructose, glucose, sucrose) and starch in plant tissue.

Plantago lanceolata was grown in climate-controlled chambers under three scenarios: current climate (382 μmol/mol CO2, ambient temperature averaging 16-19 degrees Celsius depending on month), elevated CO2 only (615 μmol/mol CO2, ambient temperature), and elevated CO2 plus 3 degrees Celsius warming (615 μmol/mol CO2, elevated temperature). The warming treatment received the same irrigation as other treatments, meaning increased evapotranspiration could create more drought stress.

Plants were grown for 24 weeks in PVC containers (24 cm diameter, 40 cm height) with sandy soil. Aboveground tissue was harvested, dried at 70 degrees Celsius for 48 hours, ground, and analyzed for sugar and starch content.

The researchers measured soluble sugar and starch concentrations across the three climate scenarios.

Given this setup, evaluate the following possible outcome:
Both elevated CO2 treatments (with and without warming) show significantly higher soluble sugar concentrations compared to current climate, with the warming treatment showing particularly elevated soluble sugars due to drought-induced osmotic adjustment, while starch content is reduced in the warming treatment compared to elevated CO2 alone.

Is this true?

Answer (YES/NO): NO